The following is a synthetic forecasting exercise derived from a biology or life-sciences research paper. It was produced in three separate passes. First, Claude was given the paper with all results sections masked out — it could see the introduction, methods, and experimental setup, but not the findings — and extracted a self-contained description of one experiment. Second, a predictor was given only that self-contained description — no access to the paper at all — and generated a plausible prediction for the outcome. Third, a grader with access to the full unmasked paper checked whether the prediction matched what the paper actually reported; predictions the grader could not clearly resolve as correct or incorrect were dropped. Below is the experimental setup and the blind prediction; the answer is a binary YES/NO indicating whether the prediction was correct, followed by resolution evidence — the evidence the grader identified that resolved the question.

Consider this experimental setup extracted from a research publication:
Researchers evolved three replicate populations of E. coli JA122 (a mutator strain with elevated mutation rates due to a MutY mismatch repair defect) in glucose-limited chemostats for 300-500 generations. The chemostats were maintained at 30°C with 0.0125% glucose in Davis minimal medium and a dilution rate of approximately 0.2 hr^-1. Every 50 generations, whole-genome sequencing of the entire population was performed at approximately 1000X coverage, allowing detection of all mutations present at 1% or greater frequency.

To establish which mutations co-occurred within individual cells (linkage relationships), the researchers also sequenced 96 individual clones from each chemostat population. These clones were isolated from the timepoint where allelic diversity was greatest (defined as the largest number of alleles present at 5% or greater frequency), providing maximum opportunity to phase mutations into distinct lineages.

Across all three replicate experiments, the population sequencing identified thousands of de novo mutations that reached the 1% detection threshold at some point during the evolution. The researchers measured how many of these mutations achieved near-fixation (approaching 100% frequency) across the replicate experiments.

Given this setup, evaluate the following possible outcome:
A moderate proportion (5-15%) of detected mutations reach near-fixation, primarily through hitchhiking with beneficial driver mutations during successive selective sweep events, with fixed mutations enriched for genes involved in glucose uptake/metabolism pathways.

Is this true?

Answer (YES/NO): NO